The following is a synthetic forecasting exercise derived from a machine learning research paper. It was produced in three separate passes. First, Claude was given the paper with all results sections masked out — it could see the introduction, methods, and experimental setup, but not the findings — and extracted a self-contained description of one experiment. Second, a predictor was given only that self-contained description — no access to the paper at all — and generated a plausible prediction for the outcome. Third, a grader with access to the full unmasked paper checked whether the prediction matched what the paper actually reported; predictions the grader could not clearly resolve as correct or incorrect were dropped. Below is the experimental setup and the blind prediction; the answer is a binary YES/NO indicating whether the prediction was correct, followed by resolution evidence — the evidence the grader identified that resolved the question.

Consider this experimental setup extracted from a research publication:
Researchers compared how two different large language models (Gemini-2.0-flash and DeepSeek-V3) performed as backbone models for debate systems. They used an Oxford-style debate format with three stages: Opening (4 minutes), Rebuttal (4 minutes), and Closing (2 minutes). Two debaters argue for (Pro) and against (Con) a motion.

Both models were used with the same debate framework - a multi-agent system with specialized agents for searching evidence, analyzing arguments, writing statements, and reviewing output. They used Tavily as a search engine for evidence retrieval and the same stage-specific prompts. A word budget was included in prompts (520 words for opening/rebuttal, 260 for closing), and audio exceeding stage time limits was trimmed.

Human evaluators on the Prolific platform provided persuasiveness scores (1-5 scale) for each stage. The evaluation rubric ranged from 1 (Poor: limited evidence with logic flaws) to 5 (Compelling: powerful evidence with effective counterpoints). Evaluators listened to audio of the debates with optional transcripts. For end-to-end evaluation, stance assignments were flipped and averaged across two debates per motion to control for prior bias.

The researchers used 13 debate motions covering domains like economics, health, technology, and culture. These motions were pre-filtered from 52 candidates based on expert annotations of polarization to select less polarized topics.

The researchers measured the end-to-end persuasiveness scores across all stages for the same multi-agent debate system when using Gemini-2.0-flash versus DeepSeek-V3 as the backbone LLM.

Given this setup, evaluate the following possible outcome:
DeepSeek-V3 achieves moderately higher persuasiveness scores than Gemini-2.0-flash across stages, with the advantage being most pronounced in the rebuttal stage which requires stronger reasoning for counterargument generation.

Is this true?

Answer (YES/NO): NO